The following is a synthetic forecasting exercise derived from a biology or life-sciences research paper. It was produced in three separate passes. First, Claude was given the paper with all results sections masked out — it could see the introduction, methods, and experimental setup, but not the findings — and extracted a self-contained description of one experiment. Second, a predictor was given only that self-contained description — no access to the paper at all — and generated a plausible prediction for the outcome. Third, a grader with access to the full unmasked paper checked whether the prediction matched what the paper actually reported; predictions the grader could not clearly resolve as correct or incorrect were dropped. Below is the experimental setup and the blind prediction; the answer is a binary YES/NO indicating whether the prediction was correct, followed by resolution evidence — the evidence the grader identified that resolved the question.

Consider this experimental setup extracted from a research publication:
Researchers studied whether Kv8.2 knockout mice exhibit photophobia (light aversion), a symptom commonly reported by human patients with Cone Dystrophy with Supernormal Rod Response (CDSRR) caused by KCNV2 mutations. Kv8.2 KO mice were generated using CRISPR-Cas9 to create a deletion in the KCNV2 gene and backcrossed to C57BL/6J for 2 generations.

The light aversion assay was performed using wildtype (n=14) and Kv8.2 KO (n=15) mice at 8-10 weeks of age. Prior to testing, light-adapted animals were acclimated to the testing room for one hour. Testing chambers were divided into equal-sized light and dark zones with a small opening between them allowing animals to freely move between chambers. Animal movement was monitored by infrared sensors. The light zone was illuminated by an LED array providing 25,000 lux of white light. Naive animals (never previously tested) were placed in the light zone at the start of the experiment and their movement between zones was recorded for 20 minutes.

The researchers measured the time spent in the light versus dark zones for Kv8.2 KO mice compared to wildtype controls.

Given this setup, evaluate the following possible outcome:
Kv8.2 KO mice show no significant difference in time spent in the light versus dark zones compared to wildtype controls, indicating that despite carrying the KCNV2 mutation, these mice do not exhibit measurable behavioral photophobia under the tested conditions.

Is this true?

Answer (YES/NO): YES